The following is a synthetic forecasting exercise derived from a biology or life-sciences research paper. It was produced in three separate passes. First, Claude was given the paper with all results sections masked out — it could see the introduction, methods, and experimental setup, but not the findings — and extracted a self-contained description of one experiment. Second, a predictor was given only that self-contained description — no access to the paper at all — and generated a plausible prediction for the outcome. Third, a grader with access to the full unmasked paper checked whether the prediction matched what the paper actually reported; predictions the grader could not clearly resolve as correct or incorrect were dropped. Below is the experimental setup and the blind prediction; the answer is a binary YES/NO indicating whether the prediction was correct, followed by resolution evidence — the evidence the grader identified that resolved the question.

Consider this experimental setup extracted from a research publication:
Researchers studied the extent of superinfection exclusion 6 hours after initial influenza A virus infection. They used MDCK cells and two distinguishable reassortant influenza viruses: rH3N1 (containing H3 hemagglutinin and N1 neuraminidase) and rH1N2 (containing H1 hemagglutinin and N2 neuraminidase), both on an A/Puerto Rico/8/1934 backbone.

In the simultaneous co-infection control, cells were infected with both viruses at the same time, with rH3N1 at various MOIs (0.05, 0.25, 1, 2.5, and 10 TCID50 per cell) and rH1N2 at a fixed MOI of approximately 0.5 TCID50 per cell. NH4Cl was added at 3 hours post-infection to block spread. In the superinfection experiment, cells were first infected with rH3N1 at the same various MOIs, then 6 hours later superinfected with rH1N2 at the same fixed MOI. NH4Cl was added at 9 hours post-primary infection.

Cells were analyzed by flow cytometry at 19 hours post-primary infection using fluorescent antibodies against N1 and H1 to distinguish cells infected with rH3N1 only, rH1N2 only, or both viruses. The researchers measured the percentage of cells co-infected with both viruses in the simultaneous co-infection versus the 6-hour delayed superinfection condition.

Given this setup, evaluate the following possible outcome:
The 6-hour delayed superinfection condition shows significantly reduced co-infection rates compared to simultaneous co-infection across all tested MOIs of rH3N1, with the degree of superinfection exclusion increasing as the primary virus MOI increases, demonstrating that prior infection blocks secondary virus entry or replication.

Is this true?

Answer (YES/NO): YES